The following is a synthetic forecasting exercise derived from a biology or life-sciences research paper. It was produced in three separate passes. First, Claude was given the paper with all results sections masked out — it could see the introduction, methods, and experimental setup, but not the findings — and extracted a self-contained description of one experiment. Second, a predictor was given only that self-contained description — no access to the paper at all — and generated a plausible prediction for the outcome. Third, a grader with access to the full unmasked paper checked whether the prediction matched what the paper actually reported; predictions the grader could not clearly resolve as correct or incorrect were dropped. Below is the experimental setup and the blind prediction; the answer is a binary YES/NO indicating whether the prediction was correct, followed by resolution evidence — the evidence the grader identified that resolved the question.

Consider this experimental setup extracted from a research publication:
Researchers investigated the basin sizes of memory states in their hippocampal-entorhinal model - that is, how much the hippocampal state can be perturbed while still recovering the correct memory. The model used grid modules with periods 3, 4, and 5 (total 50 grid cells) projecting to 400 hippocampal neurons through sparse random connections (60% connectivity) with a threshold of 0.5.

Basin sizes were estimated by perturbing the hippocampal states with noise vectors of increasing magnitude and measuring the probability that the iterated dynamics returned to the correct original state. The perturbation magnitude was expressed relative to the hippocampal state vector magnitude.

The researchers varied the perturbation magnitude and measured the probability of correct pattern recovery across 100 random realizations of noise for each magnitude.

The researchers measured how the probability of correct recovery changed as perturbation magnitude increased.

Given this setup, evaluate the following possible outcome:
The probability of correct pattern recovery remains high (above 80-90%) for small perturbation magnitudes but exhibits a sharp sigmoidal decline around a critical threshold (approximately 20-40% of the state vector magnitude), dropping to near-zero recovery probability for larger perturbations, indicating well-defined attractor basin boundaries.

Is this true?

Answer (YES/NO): NO